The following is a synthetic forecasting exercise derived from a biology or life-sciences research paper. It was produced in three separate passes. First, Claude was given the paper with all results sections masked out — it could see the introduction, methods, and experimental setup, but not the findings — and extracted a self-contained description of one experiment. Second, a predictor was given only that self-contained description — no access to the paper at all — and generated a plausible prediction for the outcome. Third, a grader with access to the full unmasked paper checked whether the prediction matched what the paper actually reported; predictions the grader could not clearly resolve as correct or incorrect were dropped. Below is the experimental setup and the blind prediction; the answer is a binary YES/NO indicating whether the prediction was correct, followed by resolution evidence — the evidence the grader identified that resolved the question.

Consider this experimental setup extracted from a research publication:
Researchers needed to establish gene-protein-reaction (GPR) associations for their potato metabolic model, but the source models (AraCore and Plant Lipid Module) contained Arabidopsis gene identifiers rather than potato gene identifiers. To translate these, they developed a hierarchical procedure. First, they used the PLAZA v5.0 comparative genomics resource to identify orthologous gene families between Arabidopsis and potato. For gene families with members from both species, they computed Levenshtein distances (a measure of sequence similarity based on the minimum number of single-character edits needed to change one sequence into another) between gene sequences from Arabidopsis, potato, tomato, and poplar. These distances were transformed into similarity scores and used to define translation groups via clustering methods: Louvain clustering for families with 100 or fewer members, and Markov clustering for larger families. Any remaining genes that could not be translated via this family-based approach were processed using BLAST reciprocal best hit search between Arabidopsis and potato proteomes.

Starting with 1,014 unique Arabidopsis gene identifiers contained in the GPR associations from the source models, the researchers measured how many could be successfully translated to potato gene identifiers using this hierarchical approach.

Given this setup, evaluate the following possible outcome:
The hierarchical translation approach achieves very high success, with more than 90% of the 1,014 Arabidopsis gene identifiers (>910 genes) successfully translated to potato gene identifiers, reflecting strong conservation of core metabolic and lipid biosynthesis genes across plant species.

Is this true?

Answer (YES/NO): YES